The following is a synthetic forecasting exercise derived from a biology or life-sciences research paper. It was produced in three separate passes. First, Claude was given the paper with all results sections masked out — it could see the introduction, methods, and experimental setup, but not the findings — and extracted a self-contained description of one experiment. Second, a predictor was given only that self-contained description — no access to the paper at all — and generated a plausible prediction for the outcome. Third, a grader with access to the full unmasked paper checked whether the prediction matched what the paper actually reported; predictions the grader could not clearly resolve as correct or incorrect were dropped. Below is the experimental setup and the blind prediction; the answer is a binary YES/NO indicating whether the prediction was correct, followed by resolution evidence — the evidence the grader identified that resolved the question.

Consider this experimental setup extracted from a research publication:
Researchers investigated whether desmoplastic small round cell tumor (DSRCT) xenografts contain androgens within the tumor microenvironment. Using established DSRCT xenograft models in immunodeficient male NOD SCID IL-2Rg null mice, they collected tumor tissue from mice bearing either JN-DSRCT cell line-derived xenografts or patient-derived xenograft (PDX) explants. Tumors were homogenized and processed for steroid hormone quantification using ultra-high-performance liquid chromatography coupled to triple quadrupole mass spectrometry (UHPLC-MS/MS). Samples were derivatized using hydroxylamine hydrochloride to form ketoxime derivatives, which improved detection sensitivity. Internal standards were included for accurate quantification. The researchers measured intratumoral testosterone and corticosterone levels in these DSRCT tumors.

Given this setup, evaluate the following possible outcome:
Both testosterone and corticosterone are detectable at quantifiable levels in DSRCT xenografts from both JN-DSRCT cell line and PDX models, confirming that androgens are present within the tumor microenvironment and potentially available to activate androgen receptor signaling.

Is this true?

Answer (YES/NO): YES